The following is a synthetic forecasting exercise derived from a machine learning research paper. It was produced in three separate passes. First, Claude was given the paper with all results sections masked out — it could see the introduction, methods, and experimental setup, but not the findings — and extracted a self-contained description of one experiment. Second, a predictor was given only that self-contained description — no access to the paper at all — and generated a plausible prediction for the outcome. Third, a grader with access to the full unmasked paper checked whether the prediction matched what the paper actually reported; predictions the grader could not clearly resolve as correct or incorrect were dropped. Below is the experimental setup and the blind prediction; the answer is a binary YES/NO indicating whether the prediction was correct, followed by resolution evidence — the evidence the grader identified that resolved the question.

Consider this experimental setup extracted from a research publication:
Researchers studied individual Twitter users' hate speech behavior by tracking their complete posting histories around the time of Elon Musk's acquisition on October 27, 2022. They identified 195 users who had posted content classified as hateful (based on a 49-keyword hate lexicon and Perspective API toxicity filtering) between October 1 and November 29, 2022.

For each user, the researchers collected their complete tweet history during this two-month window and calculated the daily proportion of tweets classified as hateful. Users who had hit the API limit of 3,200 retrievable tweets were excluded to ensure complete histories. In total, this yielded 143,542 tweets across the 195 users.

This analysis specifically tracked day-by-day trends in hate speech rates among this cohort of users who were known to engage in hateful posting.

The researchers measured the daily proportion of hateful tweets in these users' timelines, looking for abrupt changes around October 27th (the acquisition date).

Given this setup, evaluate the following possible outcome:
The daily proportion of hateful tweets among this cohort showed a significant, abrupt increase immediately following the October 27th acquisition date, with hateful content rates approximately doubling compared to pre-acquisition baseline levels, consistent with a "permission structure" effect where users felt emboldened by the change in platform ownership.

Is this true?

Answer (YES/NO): NO